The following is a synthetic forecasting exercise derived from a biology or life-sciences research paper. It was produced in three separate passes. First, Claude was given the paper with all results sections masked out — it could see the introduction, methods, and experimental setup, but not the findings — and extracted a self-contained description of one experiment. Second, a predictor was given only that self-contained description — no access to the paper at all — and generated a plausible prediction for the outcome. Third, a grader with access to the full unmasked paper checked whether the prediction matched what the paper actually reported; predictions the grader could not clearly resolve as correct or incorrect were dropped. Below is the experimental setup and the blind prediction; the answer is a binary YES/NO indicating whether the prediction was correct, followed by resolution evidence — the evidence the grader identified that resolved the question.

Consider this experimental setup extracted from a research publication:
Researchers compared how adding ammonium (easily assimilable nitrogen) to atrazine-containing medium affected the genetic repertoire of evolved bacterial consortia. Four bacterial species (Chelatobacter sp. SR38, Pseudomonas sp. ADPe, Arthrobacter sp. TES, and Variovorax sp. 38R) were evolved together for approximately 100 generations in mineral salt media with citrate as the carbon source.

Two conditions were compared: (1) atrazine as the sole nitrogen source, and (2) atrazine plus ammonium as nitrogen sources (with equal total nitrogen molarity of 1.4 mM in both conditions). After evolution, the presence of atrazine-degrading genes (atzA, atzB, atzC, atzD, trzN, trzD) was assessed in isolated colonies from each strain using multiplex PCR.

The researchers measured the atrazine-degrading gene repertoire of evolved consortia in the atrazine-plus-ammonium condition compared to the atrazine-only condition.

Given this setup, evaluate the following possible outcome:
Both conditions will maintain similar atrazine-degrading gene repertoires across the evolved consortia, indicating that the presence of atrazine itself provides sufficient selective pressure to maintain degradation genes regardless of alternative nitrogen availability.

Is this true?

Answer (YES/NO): YES